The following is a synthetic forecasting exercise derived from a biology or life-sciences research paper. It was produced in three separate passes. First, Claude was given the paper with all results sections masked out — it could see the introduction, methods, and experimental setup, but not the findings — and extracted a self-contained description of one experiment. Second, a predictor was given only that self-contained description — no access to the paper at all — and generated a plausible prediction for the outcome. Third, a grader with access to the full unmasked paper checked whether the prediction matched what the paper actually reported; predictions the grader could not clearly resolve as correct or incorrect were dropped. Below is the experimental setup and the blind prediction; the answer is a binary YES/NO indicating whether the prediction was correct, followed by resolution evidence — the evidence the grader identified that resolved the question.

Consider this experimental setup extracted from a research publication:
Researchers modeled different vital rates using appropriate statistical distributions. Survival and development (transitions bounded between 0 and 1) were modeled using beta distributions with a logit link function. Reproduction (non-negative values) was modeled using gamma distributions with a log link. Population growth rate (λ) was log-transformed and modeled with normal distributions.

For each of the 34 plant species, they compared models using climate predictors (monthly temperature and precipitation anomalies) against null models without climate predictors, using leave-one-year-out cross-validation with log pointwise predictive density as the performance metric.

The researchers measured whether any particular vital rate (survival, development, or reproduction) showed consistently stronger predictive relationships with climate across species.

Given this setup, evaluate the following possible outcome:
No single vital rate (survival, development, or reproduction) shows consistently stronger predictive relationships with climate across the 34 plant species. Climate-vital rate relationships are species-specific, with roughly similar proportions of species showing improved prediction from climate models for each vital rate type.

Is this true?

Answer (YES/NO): NO